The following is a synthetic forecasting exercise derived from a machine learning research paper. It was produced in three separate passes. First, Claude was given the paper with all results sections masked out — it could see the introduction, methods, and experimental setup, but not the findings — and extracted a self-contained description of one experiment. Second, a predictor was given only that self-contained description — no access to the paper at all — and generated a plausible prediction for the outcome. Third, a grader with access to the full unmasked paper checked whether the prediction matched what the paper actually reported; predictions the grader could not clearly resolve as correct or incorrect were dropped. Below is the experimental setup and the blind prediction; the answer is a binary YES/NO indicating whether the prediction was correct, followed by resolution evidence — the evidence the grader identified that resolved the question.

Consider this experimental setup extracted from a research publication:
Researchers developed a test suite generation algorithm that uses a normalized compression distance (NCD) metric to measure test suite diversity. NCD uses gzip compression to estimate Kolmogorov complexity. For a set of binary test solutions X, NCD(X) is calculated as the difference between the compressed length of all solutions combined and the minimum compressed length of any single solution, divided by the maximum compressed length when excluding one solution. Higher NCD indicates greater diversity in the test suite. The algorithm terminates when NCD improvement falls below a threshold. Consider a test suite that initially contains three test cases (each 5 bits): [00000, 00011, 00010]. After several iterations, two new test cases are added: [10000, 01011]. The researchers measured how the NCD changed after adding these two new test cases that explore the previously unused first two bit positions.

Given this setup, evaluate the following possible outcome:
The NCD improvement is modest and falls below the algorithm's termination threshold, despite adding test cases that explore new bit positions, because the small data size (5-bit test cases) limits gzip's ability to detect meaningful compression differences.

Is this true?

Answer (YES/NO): NO